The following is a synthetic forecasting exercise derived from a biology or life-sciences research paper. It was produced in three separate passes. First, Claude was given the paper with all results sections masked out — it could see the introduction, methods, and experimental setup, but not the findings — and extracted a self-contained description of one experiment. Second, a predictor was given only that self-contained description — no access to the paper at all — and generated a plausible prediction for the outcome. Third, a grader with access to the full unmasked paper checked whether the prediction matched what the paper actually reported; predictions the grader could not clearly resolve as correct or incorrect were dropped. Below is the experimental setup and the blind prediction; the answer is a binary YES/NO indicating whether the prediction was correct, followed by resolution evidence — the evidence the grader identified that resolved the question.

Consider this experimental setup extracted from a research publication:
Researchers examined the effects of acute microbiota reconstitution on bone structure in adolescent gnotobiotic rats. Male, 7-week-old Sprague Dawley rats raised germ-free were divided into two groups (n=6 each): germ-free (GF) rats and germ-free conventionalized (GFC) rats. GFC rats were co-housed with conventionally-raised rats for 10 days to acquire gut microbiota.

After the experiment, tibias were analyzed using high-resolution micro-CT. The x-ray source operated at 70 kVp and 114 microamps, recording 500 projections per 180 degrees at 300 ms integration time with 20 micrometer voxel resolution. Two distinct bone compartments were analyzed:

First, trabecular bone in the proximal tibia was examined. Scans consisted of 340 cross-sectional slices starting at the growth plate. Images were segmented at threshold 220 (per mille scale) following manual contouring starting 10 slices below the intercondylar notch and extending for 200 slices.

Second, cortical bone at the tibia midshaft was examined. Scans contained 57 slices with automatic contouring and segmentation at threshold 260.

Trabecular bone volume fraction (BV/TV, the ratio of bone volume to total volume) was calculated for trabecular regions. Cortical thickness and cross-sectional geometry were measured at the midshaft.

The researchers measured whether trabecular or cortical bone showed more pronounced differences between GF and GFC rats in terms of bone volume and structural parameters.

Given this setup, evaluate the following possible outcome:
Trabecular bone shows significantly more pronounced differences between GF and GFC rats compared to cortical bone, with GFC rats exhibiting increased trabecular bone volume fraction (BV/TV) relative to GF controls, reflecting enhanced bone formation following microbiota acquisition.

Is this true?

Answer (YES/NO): NO